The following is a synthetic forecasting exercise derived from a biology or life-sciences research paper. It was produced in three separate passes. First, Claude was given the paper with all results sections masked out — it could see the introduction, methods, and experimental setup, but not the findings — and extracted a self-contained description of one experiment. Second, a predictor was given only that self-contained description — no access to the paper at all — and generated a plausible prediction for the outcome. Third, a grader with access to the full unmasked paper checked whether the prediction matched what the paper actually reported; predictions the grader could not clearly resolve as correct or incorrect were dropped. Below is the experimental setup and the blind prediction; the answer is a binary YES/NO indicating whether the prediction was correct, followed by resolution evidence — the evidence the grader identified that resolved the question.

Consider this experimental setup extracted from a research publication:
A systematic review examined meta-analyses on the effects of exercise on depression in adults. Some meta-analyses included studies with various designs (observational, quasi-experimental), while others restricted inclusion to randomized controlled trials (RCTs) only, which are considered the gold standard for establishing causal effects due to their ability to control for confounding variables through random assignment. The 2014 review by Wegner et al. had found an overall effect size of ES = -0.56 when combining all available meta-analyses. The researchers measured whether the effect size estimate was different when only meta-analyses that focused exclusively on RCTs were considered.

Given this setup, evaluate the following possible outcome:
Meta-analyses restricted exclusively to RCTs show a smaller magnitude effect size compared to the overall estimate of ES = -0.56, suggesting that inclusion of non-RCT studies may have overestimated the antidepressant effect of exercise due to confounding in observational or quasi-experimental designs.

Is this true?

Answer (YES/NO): NO